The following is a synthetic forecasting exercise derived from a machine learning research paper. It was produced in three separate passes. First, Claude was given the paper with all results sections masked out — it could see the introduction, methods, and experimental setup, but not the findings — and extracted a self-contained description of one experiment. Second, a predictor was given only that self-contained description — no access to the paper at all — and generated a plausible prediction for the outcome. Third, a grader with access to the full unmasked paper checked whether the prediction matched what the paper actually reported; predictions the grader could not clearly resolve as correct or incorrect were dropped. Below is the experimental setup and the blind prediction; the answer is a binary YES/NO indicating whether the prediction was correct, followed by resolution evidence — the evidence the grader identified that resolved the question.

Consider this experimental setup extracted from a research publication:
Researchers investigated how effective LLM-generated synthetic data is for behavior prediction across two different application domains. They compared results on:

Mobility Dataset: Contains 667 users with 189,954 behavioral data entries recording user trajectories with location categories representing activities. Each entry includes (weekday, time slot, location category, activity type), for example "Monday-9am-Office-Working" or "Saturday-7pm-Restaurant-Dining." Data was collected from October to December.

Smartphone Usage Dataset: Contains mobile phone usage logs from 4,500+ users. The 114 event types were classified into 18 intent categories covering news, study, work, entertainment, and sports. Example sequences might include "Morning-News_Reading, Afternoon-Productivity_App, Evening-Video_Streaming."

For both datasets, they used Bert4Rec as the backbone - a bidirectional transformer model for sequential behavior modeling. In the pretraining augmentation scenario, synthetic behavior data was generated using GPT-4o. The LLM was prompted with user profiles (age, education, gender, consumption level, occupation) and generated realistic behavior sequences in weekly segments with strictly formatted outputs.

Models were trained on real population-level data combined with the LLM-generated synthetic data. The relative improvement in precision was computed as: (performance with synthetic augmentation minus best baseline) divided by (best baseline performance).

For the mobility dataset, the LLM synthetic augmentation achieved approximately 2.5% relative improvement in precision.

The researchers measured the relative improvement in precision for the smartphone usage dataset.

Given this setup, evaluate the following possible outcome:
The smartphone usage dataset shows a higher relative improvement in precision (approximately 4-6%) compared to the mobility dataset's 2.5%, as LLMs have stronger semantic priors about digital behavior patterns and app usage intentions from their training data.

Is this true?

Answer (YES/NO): NO